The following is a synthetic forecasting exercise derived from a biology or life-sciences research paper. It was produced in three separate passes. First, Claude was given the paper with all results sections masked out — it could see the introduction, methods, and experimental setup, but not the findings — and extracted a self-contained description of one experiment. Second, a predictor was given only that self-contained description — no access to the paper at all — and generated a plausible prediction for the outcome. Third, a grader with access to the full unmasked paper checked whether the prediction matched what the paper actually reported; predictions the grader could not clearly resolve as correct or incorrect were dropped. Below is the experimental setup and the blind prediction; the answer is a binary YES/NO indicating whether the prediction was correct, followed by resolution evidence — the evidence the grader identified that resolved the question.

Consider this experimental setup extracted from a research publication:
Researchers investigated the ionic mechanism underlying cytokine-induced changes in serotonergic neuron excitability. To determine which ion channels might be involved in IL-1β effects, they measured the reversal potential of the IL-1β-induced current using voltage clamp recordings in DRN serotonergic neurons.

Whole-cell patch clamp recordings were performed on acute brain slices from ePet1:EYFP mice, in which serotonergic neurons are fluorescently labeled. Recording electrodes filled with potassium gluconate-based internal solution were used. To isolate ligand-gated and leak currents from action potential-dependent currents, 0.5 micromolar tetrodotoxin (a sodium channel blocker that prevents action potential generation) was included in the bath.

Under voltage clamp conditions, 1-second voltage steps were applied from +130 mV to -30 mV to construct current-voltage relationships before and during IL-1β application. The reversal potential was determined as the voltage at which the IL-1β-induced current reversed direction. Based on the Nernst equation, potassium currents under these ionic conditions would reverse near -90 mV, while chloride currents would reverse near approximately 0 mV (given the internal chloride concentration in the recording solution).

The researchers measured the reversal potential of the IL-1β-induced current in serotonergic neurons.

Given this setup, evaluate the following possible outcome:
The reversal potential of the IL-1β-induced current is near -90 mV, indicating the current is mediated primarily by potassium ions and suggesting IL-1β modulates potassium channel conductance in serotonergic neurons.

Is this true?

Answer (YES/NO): YES